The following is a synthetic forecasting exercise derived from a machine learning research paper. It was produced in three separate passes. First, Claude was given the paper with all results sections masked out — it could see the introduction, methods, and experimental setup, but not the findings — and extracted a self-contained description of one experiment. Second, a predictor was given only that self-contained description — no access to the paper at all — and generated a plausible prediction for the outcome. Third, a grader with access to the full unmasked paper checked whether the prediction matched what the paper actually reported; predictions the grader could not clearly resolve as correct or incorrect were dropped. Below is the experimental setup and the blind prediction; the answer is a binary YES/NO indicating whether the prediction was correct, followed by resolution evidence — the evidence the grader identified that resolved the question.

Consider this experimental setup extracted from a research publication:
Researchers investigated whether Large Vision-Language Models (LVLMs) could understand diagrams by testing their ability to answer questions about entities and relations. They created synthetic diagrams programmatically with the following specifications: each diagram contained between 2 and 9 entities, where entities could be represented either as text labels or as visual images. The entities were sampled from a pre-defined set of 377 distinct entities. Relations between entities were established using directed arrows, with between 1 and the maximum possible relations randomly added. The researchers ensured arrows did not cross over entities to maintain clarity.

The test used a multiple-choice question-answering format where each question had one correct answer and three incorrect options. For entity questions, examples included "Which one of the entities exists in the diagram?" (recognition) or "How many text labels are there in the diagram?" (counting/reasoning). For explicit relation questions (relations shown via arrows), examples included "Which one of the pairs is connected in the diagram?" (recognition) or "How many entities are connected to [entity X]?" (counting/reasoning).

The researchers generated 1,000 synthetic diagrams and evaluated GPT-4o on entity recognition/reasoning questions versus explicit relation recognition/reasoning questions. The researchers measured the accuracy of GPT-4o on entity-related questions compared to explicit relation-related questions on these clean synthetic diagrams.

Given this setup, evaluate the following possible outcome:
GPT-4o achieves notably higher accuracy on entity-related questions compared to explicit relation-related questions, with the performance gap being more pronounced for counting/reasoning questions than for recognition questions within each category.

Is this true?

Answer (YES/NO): YES